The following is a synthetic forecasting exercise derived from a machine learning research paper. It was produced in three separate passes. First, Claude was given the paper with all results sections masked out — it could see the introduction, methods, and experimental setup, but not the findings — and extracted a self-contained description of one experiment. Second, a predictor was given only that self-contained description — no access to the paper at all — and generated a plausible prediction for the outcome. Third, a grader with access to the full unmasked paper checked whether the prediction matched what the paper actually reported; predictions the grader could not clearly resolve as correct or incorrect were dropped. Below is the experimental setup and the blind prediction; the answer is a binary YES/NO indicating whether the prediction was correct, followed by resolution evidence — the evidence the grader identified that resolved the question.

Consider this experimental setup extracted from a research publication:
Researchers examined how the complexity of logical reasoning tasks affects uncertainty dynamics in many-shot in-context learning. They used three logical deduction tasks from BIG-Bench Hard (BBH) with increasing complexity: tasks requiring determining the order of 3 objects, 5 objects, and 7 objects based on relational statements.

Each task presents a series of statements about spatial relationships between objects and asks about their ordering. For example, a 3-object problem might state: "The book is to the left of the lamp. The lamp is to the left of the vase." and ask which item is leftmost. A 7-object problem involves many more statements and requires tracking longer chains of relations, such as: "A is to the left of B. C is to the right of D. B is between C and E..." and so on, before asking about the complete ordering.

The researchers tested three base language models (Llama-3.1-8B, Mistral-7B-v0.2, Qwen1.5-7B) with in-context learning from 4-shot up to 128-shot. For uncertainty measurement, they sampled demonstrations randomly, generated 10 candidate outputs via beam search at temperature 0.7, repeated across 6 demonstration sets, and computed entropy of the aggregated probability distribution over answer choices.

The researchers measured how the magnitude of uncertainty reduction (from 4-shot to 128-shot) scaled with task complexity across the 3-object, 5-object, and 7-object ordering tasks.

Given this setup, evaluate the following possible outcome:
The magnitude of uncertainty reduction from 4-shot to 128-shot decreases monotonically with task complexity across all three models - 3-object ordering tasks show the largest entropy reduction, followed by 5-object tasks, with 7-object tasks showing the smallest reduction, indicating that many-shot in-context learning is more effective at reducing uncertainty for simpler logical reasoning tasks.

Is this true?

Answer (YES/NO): NO